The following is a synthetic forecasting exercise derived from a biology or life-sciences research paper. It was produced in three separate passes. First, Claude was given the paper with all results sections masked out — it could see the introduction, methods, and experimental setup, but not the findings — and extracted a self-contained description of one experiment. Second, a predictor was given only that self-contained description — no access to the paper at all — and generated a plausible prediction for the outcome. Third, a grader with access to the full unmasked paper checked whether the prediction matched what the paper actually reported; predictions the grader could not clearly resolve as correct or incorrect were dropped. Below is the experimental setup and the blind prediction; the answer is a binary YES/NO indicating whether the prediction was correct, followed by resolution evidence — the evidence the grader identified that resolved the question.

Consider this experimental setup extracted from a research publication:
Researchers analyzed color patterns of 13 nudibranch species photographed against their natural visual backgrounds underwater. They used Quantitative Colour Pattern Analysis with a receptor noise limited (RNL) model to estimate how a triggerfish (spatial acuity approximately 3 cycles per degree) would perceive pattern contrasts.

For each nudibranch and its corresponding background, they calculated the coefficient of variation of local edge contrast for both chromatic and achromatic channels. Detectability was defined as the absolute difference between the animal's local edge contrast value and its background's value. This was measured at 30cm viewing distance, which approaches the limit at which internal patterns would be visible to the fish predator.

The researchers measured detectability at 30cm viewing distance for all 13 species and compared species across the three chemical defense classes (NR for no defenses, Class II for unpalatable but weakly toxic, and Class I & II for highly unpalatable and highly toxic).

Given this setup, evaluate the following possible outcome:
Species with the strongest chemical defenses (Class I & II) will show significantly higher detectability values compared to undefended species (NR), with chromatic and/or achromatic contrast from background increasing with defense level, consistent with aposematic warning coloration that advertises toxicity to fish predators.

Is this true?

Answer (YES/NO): NO